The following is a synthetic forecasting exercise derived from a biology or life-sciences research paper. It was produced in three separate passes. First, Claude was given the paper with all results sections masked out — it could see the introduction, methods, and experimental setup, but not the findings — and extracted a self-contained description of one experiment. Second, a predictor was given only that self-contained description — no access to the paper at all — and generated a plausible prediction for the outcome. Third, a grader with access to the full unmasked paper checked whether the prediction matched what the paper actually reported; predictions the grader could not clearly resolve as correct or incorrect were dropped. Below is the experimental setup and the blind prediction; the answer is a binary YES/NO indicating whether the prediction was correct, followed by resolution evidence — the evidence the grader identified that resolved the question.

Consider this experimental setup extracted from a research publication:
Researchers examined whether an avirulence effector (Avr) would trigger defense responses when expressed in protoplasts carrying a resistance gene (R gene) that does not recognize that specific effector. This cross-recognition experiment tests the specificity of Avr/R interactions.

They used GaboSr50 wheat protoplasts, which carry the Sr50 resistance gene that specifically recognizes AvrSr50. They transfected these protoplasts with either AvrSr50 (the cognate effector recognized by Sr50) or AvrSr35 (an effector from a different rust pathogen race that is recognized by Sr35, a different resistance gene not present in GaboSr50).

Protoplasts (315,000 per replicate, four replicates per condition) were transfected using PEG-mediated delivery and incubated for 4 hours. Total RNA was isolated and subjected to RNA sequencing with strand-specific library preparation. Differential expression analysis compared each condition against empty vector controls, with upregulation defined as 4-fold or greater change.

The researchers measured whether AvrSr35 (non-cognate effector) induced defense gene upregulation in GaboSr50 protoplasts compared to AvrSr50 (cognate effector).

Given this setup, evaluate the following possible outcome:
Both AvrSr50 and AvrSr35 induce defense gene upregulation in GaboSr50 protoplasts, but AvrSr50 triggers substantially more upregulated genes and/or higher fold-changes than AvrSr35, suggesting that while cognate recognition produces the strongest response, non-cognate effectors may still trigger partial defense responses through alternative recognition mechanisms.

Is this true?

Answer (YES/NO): NO